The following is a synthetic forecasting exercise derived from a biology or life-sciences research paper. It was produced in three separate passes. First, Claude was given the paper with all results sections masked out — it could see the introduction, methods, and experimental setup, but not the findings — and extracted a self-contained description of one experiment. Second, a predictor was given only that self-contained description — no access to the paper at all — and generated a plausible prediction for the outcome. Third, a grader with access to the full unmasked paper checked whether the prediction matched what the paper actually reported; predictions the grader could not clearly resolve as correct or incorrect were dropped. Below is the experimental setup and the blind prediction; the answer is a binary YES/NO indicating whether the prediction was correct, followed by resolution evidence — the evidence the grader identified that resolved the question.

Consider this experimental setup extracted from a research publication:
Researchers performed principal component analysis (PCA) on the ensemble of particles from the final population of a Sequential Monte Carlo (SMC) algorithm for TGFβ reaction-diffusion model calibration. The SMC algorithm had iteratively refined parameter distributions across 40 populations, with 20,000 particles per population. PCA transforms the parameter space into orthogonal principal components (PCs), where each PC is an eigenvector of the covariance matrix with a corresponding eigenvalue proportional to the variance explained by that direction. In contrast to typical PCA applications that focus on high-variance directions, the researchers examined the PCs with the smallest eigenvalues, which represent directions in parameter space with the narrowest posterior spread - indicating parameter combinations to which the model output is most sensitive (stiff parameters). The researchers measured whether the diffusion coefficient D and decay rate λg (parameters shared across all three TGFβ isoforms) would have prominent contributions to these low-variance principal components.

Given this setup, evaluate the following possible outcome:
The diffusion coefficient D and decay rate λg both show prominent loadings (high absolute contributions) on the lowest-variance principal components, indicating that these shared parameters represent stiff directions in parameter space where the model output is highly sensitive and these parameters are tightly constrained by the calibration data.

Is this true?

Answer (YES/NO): NO